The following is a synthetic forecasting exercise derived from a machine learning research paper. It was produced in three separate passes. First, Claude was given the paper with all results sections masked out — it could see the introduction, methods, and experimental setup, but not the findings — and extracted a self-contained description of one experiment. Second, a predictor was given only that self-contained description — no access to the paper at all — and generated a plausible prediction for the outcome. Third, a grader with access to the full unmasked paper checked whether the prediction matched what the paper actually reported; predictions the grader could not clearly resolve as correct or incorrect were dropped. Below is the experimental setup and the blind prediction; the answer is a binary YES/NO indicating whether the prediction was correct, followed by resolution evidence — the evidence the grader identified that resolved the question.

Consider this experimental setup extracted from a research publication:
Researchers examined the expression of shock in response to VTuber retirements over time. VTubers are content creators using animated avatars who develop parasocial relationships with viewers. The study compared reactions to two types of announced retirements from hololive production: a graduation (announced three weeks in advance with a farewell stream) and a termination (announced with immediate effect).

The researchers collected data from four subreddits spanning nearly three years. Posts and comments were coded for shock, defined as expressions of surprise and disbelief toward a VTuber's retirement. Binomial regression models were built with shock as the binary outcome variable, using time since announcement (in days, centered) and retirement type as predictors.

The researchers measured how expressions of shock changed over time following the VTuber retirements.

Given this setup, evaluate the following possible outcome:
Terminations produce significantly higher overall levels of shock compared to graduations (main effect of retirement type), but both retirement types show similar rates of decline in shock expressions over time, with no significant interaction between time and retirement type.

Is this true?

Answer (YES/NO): YES